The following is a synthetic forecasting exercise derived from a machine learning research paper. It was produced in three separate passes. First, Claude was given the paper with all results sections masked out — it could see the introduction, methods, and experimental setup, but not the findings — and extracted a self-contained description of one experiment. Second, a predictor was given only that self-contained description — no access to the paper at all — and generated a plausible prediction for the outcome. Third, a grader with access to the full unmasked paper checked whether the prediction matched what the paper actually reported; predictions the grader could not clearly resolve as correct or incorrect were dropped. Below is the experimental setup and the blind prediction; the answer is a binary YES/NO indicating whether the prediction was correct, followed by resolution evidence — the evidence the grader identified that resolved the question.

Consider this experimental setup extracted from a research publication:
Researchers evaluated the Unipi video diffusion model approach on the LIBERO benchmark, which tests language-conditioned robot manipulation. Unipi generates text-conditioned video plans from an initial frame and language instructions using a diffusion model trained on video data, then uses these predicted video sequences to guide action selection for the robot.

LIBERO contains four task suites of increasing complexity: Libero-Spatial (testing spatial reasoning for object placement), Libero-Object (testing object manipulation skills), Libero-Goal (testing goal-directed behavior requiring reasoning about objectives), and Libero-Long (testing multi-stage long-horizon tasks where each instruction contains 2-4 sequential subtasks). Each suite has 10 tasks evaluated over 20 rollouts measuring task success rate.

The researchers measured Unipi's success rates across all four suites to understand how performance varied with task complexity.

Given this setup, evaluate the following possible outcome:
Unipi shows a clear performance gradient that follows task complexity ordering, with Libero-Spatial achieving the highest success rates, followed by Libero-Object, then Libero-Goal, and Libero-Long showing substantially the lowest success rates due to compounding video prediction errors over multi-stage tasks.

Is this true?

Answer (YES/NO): YES